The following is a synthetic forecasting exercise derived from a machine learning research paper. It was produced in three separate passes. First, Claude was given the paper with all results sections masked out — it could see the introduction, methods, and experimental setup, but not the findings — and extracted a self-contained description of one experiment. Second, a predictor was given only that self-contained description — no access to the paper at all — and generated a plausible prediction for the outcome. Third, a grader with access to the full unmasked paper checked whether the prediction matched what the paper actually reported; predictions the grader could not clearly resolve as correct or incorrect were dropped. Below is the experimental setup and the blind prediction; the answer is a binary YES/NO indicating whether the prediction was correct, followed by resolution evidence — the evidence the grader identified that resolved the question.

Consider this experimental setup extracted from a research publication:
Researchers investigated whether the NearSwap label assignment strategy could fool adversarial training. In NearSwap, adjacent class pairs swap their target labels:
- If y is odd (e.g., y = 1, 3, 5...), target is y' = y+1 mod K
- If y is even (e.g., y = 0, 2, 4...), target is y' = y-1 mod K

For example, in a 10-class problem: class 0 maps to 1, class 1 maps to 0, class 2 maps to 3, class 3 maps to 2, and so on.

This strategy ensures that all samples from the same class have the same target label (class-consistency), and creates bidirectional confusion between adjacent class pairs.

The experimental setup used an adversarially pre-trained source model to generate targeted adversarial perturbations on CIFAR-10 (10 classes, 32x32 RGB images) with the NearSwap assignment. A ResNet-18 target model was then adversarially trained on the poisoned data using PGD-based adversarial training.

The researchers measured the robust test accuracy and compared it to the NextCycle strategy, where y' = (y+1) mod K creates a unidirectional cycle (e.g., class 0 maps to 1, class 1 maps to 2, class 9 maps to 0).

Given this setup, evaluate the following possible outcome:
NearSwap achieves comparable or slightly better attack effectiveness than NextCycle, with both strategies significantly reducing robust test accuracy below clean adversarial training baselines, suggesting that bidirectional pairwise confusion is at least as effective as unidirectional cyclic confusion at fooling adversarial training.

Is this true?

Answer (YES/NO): YES